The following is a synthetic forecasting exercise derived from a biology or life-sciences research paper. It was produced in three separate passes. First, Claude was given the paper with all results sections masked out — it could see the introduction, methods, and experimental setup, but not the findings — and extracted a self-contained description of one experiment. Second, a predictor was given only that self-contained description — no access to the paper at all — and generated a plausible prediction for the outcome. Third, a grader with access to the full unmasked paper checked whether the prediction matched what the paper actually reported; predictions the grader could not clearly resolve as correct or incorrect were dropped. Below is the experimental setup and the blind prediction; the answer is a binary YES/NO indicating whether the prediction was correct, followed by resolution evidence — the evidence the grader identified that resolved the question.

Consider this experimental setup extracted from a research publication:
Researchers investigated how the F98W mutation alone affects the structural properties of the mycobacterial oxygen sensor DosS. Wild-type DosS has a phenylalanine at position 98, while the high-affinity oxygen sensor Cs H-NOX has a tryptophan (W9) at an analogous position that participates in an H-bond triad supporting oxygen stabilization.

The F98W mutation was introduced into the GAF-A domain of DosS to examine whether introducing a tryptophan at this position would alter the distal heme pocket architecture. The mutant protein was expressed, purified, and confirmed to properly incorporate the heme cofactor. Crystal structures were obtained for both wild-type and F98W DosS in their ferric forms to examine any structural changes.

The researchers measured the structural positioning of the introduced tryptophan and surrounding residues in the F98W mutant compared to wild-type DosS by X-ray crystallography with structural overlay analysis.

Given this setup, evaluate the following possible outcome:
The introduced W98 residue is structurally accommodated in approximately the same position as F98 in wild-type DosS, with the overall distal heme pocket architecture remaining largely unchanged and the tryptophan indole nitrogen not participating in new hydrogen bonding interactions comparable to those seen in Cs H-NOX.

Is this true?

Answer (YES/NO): NO